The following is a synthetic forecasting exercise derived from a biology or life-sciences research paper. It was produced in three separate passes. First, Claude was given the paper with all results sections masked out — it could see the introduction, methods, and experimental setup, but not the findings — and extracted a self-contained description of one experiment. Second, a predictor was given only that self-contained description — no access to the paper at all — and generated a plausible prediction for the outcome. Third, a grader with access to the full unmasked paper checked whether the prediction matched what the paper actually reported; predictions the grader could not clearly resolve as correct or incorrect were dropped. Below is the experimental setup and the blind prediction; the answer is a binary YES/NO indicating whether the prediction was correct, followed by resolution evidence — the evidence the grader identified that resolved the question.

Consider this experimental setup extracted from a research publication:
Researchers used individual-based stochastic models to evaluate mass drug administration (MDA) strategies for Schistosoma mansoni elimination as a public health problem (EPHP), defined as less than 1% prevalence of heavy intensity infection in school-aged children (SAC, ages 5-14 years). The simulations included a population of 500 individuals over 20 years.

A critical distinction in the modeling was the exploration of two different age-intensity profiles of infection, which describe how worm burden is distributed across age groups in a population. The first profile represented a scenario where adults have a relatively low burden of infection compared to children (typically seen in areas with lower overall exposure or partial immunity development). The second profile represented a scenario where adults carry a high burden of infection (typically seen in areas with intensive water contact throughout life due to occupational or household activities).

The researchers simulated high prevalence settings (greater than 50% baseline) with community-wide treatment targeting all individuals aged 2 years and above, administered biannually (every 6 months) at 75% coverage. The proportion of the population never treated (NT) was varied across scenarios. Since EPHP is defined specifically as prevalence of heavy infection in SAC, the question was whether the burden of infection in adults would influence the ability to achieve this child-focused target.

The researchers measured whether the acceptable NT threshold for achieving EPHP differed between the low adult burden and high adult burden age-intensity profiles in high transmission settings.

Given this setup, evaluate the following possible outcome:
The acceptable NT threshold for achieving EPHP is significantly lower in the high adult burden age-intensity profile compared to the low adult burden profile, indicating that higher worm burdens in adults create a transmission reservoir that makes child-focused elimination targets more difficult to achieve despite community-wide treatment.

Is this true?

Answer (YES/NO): NO